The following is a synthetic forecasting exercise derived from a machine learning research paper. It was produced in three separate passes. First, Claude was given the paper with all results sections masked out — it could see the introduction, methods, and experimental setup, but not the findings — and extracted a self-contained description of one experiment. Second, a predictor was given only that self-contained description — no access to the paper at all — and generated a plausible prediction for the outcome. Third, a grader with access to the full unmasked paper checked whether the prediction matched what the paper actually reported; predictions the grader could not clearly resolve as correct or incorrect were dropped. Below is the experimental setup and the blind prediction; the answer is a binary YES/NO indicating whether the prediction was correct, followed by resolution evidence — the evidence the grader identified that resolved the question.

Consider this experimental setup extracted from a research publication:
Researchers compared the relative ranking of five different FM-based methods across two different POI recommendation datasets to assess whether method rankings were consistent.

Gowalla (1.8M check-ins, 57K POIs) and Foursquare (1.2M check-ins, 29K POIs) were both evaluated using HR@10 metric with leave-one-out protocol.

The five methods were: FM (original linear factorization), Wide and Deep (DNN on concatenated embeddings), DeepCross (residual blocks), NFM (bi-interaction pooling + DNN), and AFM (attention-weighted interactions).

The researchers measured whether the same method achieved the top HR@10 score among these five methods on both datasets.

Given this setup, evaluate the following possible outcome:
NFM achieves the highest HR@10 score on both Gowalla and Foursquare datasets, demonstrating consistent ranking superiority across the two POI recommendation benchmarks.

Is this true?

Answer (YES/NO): NO